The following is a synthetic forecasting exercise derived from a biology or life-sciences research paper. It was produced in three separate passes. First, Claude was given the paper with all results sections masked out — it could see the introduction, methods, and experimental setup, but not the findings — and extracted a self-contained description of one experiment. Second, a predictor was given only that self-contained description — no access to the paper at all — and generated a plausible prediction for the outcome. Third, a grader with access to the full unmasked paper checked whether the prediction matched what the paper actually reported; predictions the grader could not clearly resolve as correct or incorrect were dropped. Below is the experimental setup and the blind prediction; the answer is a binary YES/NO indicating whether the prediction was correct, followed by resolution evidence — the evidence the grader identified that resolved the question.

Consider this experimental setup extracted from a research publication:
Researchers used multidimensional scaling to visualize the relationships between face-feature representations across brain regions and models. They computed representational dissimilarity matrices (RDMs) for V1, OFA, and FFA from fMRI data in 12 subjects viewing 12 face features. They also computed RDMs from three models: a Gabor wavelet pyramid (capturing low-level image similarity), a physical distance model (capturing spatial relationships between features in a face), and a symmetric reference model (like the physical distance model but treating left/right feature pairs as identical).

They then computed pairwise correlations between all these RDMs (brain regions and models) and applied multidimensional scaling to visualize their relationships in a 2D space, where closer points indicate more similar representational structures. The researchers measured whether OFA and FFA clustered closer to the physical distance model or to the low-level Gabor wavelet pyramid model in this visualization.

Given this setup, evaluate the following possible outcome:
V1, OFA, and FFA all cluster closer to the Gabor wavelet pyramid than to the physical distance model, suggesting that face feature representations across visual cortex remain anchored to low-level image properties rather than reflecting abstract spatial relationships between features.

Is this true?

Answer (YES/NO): NO